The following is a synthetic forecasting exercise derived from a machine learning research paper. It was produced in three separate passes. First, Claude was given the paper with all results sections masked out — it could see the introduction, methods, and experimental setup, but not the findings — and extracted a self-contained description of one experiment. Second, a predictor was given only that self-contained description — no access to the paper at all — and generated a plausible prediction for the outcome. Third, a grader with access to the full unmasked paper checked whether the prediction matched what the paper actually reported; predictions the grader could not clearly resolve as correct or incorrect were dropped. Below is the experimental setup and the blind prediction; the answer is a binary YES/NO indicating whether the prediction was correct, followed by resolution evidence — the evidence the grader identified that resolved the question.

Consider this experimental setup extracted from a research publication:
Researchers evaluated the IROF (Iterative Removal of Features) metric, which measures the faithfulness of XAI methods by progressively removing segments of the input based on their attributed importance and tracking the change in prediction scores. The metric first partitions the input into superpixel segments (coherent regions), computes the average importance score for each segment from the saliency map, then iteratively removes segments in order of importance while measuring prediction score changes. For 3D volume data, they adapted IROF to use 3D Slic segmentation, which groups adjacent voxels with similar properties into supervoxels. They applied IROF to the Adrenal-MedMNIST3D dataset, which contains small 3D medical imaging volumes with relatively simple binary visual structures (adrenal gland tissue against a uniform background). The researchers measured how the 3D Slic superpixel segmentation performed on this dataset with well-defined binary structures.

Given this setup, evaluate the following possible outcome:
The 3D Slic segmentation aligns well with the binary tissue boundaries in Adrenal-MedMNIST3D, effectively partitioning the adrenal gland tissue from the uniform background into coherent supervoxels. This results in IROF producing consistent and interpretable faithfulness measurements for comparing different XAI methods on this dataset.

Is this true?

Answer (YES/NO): NO